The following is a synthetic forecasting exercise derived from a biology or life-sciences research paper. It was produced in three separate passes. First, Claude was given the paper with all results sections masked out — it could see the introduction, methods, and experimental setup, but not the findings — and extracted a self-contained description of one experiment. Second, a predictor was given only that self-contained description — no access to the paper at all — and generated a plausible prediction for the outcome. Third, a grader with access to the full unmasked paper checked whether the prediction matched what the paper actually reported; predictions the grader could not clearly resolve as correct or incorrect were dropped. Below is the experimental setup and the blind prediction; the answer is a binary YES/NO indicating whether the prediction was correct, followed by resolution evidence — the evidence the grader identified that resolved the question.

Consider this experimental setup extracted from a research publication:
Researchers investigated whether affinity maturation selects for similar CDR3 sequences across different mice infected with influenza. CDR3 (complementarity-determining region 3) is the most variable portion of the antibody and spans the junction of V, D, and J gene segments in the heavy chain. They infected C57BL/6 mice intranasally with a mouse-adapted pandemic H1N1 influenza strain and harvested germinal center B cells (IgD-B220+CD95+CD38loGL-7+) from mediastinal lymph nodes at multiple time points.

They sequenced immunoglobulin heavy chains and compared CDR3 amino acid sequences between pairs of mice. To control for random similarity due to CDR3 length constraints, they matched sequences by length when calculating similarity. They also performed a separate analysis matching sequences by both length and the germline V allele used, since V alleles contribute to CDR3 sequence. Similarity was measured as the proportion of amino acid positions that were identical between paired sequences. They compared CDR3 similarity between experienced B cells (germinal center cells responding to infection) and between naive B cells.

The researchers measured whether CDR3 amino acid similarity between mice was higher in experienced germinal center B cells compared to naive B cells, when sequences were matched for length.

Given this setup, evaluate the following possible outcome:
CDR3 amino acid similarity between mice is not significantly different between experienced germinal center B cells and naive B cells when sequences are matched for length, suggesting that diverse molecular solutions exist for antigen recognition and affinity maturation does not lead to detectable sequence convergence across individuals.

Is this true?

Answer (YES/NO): YES